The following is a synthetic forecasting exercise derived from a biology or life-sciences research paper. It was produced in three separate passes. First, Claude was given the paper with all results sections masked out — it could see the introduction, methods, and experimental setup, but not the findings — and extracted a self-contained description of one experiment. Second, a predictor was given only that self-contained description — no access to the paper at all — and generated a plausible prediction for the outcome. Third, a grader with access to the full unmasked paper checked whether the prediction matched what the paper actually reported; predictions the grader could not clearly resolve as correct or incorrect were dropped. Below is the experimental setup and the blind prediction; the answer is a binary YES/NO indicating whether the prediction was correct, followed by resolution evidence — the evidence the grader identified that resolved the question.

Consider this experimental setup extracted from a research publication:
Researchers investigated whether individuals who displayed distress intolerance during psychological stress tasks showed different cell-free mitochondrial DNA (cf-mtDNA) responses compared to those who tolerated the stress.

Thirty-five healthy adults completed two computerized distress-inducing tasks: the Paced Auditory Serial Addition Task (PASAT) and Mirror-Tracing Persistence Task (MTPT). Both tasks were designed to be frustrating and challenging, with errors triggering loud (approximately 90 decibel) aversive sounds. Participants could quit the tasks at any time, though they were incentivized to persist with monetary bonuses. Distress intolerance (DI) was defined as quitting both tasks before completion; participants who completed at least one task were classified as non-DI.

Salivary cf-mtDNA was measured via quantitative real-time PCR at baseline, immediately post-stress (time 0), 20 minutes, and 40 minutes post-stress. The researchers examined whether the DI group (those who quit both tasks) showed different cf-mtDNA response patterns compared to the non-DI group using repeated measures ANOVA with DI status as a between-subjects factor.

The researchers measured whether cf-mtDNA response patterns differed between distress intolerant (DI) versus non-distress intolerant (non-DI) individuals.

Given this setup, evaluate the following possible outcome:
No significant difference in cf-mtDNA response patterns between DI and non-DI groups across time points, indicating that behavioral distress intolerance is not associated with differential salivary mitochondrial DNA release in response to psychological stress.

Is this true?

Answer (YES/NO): YES